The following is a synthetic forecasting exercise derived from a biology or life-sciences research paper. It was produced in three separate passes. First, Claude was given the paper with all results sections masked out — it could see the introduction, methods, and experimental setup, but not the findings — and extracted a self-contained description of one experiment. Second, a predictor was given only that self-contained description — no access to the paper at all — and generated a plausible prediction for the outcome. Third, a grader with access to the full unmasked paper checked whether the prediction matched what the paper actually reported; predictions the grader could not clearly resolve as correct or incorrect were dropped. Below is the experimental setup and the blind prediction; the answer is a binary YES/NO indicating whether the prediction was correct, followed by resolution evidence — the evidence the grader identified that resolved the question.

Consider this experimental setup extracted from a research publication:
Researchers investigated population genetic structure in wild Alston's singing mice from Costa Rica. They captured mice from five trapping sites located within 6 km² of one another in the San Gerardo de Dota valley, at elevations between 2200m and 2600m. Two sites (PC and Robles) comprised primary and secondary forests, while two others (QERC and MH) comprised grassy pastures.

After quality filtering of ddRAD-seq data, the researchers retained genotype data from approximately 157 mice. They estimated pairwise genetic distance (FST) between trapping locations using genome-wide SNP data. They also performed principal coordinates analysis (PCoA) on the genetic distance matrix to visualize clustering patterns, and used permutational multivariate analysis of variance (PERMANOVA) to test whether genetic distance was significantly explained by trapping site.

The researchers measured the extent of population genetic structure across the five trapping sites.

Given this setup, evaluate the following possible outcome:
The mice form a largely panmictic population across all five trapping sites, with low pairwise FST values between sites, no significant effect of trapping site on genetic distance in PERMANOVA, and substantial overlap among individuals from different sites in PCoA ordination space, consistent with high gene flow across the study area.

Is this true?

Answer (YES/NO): NO